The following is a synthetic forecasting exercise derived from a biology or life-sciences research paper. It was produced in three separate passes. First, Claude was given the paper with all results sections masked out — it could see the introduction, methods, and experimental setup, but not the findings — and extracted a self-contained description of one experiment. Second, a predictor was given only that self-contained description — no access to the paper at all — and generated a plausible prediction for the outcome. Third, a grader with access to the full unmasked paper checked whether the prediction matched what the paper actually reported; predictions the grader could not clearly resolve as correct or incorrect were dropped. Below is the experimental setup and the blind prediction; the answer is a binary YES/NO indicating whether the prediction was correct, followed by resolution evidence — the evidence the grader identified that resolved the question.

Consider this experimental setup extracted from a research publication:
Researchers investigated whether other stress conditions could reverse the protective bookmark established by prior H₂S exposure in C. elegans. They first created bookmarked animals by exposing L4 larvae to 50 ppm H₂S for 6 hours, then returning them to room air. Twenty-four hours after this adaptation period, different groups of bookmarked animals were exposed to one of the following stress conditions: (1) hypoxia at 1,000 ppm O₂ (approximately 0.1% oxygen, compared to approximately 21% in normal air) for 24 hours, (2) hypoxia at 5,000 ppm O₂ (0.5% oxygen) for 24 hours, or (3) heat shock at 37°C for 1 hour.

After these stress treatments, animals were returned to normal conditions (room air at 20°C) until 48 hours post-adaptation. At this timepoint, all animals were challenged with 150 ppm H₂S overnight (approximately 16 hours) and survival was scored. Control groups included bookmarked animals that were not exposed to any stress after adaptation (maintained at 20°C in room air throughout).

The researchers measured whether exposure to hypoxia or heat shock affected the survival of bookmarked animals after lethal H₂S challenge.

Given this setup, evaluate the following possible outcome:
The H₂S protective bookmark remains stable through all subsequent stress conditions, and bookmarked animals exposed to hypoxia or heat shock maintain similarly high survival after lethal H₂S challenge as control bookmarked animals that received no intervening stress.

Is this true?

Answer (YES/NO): YES